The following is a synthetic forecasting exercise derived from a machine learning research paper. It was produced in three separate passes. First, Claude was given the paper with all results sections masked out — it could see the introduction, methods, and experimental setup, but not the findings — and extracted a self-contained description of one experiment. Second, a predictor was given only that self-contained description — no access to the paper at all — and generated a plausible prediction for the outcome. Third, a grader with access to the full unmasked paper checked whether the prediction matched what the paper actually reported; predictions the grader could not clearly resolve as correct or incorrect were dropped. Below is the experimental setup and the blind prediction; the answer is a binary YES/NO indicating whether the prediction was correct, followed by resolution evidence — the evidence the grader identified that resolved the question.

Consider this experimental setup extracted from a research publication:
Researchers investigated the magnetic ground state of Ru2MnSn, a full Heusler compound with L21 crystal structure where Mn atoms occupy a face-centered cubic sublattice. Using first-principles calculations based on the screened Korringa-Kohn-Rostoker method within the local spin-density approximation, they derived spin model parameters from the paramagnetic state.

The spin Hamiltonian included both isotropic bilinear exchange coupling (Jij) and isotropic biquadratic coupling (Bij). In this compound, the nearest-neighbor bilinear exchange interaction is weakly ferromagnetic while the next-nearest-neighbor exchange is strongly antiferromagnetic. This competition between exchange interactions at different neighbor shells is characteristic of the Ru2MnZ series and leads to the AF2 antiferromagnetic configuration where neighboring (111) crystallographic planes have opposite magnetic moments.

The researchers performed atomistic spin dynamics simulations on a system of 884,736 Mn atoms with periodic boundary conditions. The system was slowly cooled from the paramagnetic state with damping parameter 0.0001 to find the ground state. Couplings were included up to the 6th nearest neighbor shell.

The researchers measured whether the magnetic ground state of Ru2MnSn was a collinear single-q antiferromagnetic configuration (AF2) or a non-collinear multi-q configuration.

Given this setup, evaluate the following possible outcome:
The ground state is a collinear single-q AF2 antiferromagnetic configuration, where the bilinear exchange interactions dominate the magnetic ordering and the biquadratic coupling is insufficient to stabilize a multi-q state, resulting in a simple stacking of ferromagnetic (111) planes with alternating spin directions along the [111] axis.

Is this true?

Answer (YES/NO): YES